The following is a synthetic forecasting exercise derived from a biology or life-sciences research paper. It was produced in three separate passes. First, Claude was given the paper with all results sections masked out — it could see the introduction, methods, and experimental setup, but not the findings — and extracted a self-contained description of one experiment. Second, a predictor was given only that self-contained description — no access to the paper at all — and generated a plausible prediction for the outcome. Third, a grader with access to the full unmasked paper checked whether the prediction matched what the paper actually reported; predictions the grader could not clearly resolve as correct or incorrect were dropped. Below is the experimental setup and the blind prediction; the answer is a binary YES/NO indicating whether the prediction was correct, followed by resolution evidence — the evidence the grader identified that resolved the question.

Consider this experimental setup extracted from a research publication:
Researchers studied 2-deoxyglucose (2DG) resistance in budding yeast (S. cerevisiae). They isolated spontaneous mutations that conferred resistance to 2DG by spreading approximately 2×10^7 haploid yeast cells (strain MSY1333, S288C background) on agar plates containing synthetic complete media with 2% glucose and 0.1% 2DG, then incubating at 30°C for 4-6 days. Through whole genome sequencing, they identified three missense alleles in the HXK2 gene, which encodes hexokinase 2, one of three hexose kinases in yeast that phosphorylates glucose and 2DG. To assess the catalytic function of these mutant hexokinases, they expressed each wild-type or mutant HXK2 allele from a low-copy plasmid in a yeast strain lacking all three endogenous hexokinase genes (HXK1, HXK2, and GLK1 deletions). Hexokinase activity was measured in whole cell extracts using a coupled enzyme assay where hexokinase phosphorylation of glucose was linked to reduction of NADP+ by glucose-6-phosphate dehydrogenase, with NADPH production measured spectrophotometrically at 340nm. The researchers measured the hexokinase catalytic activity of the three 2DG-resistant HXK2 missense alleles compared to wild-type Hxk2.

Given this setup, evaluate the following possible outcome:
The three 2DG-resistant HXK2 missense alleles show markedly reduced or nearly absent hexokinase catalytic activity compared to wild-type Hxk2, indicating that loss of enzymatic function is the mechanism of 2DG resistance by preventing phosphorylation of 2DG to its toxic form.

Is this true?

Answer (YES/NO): YES